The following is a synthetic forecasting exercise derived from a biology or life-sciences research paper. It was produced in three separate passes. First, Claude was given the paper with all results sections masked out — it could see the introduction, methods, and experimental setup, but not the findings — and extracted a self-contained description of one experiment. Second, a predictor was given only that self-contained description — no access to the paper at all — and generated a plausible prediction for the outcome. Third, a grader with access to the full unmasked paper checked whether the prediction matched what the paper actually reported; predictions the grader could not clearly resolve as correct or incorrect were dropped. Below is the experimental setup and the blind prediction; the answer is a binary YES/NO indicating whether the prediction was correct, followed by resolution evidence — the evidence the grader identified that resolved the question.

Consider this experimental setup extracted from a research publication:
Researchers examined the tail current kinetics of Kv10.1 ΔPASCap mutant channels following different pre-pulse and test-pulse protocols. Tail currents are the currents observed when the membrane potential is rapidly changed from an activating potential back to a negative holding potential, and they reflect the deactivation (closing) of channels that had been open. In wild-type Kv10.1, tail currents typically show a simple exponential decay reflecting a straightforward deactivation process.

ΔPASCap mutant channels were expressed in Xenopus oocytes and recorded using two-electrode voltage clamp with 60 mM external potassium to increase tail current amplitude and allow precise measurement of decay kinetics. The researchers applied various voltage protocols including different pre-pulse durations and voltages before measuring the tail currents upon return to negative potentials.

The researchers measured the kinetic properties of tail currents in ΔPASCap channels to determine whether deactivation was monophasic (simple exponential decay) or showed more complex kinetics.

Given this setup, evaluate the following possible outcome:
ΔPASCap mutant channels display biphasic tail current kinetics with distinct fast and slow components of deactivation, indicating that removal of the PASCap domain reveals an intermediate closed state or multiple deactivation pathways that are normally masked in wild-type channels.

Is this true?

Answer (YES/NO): NO